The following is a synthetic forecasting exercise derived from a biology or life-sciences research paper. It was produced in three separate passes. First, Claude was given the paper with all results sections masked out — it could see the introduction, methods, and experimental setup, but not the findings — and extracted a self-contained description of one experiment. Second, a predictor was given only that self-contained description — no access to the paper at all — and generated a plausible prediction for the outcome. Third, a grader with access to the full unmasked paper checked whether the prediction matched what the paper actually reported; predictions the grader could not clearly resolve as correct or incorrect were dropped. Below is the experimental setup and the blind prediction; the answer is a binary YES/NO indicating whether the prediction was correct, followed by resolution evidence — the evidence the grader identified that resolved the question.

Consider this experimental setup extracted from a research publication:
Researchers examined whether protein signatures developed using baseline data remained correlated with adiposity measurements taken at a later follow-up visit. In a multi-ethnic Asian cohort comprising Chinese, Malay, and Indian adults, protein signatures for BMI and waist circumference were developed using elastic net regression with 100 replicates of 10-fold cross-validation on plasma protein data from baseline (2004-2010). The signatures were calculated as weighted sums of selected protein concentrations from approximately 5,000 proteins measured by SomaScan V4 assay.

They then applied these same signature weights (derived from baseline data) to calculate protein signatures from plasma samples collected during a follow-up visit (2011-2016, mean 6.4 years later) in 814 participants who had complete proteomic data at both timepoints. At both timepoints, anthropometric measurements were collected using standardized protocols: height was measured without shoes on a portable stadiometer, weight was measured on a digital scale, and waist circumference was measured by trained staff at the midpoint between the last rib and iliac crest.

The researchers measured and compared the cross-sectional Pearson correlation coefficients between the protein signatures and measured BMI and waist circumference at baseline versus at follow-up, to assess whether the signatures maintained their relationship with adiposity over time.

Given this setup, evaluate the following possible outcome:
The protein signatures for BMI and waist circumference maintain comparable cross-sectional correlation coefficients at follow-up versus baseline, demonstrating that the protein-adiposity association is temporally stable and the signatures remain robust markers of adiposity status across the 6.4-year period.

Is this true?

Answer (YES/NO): YES